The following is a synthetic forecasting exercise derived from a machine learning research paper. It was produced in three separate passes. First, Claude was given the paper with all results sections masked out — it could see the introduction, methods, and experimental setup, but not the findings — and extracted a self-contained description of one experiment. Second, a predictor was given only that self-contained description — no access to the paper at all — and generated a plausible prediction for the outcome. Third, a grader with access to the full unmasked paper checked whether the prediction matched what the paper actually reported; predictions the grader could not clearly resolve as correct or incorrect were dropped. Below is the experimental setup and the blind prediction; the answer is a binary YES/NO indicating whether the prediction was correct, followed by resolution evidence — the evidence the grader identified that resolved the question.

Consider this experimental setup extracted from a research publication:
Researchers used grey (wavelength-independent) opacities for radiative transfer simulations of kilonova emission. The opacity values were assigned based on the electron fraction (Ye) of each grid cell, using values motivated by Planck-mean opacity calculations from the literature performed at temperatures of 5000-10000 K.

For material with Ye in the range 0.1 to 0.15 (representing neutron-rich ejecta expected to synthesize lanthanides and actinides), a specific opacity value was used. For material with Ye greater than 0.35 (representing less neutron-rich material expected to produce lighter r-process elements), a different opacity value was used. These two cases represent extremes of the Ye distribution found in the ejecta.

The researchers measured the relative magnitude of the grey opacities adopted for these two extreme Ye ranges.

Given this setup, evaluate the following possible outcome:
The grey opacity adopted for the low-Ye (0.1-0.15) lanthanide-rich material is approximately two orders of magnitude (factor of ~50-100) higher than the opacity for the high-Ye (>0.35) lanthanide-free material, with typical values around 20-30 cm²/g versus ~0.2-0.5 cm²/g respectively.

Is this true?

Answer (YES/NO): NO